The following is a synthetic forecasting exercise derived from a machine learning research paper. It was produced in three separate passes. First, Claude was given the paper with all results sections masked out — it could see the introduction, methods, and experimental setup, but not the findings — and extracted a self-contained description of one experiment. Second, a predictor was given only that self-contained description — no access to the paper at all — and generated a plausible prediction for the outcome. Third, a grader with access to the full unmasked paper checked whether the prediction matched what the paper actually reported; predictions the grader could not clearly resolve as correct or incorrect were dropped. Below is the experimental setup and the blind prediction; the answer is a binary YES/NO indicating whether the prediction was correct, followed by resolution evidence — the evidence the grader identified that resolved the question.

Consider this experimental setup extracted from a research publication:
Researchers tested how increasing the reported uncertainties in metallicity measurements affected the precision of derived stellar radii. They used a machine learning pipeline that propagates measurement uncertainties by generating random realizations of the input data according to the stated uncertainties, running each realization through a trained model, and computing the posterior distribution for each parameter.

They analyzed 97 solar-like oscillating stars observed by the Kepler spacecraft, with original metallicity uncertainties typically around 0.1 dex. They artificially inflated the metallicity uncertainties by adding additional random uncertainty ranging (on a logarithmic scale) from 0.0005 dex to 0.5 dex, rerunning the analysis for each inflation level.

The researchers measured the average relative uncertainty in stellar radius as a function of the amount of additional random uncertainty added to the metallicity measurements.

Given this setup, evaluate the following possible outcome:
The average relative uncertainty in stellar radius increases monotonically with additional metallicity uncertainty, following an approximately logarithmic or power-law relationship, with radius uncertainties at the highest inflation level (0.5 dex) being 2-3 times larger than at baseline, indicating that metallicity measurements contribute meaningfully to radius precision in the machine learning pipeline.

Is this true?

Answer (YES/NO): NO